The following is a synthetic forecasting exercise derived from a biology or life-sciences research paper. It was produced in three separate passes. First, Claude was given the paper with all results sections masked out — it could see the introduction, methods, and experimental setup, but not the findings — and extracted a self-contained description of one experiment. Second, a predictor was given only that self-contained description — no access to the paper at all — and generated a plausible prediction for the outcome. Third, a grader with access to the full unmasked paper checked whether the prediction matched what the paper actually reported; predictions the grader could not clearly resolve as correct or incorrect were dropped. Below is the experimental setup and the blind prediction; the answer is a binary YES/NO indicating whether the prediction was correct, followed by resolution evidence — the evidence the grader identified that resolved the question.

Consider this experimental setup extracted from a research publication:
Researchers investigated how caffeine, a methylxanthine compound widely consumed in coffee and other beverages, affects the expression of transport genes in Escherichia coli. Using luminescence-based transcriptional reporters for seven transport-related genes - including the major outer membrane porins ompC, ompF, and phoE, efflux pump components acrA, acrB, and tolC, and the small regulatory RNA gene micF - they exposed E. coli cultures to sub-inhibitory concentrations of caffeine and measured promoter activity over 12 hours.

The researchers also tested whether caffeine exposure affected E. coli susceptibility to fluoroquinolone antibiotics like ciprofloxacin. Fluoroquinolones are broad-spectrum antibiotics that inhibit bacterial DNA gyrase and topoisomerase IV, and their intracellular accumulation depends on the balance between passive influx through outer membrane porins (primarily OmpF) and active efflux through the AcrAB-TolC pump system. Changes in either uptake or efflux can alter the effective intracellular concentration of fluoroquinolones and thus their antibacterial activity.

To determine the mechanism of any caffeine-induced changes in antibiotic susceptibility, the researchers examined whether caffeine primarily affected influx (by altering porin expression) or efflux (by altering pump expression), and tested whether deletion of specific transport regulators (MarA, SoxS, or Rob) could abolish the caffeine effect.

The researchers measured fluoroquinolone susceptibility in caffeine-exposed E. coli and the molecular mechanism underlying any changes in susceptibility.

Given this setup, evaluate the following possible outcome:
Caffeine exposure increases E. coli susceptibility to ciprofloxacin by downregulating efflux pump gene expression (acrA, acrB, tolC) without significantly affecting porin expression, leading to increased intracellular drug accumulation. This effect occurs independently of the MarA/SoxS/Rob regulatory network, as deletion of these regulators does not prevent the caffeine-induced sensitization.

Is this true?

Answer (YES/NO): NO